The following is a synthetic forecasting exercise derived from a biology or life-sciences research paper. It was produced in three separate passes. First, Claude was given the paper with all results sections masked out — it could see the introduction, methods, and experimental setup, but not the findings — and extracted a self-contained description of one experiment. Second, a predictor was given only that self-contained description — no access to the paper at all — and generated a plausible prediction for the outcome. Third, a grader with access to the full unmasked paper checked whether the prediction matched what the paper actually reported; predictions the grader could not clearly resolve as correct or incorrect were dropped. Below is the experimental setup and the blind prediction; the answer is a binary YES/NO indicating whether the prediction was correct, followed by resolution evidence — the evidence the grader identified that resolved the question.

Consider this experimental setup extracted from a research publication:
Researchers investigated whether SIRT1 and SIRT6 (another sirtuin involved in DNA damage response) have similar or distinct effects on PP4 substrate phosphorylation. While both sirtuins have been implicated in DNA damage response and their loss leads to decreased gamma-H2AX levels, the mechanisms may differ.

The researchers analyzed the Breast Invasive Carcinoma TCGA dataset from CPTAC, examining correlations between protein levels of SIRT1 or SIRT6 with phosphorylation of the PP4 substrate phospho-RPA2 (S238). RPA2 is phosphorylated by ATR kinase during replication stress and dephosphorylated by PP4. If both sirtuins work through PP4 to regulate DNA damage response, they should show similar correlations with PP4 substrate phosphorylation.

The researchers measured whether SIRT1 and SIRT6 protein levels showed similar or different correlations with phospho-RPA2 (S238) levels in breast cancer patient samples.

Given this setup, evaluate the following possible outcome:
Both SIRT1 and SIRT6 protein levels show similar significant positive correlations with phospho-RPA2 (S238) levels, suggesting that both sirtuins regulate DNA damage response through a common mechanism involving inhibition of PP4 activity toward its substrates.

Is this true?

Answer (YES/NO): NO